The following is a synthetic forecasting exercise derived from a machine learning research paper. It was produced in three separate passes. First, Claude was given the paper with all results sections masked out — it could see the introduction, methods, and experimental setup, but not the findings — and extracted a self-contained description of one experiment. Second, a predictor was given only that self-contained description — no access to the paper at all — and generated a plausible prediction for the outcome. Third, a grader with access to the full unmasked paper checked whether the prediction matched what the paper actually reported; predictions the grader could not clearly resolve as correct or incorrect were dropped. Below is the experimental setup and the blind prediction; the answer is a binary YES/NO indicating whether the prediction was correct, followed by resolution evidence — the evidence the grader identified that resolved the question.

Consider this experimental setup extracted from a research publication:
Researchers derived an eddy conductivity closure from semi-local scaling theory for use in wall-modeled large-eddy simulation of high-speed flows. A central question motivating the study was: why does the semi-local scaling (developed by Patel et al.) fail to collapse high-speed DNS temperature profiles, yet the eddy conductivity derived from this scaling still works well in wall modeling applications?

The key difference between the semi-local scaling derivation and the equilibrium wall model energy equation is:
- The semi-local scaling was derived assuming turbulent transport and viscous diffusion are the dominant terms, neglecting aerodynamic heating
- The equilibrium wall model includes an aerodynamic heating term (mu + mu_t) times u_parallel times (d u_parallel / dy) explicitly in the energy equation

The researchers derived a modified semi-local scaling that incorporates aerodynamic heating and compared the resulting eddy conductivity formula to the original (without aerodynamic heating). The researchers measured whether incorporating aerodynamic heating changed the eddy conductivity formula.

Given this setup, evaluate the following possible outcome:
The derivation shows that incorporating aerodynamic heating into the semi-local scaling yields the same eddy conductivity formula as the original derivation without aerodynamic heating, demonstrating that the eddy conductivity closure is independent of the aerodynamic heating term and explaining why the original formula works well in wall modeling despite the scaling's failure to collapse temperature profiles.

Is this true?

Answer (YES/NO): YES